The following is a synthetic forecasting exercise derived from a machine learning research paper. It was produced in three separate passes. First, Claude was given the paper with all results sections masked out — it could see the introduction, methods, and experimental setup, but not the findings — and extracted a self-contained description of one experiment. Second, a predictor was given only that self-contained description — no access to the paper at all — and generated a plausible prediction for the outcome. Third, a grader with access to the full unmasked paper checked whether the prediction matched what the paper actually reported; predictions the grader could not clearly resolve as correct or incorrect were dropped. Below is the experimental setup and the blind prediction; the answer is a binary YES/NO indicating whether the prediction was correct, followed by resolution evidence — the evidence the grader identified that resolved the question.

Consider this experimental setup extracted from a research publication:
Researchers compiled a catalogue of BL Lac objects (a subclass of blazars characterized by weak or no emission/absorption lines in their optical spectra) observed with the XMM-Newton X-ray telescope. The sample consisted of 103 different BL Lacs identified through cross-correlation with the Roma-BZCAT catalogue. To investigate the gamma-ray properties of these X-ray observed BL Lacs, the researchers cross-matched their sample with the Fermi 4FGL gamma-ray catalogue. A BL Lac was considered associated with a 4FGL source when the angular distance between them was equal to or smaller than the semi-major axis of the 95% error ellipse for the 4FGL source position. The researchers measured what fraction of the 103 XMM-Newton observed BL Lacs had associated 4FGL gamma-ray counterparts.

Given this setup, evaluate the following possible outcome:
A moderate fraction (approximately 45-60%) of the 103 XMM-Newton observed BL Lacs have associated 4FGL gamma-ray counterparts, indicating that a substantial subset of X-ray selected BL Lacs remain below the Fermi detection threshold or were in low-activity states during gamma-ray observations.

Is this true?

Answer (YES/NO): NO